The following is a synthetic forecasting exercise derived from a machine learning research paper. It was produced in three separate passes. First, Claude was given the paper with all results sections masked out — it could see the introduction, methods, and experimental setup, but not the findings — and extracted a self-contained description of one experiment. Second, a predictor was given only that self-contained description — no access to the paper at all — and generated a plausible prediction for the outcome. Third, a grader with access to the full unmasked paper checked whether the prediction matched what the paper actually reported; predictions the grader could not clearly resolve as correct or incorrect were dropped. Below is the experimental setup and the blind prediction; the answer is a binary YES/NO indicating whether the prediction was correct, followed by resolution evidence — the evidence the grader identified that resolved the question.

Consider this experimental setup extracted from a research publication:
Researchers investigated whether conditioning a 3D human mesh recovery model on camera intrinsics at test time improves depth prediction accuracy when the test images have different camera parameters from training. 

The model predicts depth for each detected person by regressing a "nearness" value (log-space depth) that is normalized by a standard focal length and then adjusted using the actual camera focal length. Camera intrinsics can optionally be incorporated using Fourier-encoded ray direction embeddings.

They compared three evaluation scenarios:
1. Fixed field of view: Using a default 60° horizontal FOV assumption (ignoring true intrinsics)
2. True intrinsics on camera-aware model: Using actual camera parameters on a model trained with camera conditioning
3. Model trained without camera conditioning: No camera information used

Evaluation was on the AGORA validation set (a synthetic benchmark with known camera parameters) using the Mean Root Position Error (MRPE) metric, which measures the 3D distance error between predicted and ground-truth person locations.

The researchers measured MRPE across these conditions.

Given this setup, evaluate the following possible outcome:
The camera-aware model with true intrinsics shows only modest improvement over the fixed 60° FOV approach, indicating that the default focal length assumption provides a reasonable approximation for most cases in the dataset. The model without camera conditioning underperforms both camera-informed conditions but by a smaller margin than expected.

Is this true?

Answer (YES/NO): NO